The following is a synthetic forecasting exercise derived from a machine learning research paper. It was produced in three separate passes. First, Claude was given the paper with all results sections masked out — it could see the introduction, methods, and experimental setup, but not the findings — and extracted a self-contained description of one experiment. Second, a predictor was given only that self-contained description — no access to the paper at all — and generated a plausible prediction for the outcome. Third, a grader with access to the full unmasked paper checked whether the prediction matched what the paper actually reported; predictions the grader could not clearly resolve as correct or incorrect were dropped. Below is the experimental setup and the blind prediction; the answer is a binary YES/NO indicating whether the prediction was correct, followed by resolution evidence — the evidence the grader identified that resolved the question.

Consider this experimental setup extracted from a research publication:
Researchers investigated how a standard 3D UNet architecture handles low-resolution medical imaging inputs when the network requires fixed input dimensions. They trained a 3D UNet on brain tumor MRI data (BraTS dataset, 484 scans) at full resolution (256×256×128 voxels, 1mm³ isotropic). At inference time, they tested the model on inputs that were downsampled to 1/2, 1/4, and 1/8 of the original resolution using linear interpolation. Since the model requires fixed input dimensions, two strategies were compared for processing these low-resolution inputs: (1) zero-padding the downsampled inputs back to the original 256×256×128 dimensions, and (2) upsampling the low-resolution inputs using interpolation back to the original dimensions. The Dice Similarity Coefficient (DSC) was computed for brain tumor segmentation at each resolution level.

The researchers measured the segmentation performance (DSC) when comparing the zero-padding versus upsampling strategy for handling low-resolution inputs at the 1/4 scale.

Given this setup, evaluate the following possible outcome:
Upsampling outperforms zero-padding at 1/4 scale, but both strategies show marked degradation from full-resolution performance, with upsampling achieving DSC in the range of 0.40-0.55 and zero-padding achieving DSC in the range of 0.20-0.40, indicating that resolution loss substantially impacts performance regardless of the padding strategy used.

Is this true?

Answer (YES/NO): NO